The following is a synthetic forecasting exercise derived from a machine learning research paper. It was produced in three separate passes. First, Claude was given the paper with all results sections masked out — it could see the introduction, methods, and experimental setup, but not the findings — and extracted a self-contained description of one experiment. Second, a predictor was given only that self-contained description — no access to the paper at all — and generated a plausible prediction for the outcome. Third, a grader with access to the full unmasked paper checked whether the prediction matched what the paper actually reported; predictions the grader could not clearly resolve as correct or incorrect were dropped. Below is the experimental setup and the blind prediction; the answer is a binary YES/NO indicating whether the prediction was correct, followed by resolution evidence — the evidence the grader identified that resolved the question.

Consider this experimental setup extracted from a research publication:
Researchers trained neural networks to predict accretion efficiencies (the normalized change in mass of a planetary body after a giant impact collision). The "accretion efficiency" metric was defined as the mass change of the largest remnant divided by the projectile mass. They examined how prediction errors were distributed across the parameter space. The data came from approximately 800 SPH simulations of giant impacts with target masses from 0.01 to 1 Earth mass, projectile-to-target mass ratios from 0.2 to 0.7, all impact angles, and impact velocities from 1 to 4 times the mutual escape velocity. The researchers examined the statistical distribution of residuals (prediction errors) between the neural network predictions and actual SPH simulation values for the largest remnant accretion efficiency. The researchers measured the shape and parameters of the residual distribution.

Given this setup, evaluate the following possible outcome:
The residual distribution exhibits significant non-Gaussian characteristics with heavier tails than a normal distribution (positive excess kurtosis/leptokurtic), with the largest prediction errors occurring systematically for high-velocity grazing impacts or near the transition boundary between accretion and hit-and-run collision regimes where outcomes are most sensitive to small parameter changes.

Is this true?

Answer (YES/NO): NO